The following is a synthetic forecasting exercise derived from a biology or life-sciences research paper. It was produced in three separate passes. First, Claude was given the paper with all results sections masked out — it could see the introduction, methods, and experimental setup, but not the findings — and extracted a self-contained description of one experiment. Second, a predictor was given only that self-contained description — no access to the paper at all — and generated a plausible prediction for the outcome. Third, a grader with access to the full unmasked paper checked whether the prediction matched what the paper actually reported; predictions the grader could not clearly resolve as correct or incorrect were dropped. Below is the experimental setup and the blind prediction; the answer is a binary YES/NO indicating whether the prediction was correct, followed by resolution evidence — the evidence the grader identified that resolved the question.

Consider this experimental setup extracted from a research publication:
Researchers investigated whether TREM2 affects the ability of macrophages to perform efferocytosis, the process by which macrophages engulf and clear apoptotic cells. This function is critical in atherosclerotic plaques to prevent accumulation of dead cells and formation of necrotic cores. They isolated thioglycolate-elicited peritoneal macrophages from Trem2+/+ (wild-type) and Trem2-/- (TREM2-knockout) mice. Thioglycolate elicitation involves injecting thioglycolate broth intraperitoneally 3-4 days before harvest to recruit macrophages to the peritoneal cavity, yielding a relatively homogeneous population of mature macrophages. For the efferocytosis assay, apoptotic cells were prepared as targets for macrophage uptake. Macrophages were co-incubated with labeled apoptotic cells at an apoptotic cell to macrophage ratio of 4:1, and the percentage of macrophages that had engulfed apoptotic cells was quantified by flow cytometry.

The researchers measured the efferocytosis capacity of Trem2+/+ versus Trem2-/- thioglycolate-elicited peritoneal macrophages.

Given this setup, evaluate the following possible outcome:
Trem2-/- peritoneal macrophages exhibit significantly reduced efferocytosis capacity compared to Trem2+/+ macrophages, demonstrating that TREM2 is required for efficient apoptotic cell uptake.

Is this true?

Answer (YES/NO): YES